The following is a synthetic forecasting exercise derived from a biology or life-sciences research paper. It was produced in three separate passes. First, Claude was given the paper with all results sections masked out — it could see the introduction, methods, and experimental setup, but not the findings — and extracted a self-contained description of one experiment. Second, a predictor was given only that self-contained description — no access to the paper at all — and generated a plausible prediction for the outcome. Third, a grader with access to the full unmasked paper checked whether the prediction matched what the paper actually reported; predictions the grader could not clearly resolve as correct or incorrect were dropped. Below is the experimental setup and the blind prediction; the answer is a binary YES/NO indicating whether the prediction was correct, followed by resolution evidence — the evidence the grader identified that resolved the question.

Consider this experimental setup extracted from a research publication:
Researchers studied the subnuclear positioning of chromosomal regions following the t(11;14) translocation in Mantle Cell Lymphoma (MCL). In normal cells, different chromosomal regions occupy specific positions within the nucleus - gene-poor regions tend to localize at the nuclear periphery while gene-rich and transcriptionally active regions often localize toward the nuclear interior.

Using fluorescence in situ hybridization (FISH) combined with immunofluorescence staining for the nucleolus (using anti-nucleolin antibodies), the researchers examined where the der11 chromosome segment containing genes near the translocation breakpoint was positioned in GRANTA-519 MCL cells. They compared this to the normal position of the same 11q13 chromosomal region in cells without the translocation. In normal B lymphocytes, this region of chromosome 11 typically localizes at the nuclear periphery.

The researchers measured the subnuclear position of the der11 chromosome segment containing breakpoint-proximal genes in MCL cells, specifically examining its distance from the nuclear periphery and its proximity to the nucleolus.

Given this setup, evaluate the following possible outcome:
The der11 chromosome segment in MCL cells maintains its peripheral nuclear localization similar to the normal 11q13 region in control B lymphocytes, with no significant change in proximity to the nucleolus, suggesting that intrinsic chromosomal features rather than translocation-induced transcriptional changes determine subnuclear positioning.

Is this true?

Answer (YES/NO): NO